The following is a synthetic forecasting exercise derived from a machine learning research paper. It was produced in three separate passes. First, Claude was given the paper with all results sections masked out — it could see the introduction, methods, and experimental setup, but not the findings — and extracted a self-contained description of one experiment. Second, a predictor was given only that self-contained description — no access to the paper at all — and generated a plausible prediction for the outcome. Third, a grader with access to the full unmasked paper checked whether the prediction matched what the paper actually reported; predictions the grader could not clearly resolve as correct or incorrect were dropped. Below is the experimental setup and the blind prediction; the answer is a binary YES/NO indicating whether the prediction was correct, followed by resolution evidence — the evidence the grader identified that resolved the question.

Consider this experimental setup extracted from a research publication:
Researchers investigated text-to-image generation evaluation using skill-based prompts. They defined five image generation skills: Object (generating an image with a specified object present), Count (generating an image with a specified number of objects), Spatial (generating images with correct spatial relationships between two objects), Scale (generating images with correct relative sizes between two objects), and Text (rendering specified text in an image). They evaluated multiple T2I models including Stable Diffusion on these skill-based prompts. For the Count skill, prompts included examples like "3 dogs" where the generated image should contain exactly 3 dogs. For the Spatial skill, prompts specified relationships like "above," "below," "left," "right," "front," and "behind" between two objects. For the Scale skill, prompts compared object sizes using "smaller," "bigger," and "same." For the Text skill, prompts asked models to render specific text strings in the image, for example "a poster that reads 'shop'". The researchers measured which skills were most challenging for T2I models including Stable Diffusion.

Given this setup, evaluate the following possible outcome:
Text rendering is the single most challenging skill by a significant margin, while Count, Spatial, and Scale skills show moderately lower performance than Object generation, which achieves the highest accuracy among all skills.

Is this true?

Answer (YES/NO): NO